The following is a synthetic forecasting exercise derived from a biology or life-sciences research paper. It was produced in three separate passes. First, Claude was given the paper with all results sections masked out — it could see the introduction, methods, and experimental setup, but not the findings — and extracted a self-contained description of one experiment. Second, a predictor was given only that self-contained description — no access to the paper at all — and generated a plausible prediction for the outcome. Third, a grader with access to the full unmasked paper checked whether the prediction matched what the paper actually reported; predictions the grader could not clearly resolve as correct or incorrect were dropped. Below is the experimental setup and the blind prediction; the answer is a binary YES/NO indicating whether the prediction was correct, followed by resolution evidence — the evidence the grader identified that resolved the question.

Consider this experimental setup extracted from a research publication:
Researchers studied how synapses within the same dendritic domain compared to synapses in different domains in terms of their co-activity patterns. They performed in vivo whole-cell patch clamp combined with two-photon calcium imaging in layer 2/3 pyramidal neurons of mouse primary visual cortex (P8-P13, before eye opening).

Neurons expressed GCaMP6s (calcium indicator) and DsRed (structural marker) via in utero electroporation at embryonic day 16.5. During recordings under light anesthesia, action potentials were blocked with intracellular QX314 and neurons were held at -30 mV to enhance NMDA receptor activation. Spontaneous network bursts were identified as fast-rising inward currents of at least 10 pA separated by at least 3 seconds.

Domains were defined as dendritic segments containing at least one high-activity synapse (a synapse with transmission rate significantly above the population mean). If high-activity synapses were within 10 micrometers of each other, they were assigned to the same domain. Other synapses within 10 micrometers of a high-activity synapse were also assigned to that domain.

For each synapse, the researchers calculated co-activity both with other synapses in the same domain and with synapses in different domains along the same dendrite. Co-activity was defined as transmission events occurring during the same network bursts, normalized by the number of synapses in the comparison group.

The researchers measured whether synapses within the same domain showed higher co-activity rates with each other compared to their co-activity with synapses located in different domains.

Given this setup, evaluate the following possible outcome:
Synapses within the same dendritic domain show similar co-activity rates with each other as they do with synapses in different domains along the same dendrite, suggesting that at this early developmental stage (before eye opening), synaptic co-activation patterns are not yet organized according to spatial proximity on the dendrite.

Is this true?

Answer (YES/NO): NO